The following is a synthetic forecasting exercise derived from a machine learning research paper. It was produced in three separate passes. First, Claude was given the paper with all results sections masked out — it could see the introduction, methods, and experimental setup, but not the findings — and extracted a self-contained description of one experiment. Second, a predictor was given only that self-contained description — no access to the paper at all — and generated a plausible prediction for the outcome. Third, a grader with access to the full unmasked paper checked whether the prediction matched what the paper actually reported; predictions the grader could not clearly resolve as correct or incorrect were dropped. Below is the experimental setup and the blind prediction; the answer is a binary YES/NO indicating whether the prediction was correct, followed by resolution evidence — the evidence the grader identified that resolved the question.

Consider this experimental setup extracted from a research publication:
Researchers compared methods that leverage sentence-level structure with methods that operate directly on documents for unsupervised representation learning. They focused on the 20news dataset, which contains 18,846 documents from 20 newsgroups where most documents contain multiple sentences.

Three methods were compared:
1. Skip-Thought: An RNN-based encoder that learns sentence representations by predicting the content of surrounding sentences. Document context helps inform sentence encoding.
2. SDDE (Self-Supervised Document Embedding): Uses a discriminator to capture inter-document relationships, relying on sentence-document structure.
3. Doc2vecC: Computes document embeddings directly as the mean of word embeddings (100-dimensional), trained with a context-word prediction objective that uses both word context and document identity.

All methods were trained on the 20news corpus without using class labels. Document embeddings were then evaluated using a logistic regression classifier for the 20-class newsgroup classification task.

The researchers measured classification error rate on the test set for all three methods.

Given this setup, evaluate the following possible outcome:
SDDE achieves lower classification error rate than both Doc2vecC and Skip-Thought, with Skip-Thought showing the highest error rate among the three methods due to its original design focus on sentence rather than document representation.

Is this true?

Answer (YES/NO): NO